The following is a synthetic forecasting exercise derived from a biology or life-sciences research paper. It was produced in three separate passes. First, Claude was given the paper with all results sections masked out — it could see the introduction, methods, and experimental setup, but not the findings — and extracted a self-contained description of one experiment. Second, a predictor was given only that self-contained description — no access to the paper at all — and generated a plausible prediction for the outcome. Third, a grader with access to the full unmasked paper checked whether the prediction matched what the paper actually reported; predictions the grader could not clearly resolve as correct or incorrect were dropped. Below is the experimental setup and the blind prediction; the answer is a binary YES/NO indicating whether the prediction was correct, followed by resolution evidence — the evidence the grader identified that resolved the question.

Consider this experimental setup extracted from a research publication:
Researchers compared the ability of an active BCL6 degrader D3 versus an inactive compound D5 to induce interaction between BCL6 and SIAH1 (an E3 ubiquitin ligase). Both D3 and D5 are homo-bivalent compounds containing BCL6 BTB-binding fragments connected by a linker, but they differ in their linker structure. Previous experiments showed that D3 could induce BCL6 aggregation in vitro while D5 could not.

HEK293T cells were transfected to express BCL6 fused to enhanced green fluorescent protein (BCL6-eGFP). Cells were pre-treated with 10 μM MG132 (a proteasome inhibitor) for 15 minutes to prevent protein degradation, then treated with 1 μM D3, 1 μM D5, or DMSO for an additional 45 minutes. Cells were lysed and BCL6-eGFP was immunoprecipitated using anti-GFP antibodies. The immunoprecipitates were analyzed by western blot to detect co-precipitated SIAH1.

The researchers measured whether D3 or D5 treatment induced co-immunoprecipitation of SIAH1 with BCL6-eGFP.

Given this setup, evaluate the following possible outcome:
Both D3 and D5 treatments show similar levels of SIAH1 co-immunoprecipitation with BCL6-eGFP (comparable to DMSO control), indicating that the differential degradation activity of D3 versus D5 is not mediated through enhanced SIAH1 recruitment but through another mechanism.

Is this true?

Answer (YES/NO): NO